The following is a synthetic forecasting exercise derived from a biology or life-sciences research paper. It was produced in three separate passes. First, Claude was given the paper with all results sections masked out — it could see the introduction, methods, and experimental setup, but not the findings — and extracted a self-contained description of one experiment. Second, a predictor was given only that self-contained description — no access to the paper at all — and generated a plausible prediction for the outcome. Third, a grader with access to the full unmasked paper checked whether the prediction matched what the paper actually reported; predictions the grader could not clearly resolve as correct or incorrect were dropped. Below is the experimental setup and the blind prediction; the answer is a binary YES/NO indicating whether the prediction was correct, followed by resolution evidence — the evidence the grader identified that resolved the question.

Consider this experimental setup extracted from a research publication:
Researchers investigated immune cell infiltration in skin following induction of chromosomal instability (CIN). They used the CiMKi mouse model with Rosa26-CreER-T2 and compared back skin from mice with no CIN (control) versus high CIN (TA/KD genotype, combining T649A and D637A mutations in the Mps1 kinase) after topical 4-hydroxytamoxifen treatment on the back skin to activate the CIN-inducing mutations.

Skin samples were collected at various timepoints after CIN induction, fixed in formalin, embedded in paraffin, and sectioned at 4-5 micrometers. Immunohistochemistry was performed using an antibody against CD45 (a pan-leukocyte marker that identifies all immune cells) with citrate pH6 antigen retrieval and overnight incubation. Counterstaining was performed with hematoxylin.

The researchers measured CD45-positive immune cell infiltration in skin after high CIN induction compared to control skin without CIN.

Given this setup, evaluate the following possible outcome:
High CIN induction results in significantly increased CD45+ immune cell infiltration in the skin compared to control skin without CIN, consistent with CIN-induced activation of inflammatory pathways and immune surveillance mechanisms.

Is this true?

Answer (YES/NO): NO